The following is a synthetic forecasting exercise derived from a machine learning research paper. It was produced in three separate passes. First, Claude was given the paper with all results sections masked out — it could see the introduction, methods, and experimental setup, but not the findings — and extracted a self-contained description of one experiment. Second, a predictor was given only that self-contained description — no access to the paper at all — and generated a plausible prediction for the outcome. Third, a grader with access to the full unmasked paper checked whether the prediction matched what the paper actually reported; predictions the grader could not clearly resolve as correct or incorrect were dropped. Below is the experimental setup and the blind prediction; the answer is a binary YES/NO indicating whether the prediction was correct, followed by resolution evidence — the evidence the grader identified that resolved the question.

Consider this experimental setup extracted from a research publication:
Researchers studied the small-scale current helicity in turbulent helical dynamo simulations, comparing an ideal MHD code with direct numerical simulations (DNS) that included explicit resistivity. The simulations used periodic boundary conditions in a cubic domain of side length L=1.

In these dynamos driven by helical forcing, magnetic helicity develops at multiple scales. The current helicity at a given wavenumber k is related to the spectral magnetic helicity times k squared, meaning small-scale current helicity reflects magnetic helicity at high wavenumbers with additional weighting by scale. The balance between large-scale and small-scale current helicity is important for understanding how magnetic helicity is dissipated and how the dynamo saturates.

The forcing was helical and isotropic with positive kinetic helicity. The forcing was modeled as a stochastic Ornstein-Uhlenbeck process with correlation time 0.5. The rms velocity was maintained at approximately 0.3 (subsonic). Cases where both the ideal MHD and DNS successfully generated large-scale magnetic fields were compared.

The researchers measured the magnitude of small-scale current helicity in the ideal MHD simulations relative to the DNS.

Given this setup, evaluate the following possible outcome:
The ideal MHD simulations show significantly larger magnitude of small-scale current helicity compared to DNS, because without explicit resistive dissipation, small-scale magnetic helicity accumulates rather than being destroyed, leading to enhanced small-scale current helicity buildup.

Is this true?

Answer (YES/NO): NO